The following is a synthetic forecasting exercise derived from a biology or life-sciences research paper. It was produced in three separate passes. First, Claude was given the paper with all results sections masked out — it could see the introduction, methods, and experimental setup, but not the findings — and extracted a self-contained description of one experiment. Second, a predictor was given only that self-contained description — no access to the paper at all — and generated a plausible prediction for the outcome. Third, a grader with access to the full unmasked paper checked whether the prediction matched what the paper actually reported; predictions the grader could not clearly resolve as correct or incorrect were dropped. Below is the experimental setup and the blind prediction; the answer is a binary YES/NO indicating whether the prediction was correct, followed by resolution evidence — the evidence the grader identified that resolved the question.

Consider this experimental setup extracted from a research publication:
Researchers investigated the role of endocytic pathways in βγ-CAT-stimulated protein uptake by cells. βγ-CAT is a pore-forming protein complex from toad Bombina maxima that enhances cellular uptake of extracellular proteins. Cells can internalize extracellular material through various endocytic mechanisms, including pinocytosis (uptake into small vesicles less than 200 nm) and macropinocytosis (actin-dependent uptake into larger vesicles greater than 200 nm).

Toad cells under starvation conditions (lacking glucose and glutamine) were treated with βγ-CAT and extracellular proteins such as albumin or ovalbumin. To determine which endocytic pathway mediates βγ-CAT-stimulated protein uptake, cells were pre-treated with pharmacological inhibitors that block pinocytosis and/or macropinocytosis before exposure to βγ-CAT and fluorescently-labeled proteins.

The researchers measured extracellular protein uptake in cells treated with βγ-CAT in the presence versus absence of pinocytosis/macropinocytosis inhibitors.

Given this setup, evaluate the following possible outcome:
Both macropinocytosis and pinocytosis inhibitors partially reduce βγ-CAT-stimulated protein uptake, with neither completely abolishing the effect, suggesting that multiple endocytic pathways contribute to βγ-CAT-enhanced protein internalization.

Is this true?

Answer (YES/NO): NO